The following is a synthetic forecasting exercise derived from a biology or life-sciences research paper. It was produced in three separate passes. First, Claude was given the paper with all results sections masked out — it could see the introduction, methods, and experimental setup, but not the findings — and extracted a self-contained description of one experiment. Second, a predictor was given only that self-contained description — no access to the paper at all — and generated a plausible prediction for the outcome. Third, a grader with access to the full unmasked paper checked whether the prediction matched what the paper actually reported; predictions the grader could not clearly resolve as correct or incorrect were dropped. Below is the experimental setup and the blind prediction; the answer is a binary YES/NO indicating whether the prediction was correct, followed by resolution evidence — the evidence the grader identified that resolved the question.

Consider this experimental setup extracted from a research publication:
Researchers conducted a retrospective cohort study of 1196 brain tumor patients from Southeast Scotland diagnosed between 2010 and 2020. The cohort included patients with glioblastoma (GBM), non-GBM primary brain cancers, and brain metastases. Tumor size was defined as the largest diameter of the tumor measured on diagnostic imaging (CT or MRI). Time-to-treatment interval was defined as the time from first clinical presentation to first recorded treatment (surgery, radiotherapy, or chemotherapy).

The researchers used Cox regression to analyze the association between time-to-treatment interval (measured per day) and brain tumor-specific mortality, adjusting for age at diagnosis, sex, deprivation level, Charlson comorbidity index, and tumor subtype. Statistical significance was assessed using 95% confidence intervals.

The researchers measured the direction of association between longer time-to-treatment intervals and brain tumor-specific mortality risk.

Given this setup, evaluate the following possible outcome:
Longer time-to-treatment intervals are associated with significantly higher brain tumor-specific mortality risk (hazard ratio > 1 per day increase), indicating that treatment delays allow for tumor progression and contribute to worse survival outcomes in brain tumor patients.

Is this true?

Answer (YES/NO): NO